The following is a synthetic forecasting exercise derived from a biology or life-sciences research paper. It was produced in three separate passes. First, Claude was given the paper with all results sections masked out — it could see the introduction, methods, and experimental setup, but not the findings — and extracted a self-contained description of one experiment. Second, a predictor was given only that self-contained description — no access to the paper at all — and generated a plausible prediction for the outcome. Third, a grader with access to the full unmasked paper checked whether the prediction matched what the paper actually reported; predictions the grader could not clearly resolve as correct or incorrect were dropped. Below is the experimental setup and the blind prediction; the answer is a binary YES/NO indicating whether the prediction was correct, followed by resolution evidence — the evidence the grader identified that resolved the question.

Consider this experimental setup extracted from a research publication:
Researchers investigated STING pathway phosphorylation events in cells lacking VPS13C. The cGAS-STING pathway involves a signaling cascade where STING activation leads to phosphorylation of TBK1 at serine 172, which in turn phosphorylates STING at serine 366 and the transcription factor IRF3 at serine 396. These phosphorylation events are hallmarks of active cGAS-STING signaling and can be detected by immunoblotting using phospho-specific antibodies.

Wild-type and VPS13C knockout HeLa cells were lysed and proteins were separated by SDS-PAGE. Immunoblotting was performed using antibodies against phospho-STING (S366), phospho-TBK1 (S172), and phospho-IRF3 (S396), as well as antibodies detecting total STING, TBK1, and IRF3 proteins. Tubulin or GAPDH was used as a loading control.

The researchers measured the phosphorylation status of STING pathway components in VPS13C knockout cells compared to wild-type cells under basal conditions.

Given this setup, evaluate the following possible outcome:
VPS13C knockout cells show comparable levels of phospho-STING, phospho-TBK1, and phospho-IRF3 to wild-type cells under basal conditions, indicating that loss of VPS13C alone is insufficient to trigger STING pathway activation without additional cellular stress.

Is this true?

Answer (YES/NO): NO